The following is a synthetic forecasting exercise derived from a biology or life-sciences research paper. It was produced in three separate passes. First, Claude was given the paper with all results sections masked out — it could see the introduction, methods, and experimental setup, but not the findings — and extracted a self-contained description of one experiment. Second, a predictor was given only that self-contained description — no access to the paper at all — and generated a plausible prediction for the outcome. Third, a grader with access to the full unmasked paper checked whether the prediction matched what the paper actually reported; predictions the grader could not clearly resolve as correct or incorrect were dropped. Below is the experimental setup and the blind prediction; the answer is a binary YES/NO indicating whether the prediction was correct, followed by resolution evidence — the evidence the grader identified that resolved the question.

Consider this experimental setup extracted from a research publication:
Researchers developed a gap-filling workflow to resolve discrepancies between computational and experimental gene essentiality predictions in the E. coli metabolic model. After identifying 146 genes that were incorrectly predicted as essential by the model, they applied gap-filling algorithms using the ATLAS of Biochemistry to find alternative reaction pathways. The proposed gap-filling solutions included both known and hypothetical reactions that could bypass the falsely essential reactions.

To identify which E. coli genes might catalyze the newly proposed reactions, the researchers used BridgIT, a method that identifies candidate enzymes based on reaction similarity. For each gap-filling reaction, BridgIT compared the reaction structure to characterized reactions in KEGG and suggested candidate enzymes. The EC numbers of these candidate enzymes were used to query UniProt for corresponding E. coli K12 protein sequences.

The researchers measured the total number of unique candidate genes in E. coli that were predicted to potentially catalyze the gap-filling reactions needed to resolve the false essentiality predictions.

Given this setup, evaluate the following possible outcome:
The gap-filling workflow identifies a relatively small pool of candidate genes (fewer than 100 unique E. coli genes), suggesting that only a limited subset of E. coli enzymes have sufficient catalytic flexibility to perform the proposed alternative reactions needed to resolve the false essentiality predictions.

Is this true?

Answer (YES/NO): NO